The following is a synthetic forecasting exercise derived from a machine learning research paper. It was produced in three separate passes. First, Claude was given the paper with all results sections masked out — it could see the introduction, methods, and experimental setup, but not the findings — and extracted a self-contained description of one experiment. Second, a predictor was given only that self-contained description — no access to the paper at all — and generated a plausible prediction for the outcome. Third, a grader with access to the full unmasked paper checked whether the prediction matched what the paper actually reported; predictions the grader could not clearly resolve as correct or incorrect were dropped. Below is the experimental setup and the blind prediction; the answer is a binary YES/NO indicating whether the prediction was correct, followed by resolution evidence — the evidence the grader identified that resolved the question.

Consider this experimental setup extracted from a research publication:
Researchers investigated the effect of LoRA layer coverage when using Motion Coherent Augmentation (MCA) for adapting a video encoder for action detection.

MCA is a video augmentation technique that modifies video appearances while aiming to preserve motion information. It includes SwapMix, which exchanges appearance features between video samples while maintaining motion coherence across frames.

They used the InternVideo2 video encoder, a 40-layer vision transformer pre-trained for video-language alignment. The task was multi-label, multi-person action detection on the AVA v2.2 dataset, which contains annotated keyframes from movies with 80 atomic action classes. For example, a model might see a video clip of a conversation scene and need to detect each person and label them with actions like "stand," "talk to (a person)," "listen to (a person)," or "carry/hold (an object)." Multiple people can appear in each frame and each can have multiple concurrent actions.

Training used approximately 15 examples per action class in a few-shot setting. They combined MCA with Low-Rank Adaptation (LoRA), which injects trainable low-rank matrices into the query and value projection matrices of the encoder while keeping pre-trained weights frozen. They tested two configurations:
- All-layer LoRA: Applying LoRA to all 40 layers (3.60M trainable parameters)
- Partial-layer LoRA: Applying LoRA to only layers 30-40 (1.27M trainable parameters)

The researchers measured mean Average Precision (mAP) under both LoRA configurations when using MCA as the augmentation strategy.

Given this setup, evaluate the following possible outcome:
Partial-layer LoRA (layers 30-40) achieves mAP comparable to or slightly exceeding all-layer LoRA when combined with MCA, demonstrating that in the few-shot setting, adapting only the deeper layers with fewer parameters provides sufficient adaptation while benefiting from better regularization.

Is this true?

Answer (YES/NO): NO